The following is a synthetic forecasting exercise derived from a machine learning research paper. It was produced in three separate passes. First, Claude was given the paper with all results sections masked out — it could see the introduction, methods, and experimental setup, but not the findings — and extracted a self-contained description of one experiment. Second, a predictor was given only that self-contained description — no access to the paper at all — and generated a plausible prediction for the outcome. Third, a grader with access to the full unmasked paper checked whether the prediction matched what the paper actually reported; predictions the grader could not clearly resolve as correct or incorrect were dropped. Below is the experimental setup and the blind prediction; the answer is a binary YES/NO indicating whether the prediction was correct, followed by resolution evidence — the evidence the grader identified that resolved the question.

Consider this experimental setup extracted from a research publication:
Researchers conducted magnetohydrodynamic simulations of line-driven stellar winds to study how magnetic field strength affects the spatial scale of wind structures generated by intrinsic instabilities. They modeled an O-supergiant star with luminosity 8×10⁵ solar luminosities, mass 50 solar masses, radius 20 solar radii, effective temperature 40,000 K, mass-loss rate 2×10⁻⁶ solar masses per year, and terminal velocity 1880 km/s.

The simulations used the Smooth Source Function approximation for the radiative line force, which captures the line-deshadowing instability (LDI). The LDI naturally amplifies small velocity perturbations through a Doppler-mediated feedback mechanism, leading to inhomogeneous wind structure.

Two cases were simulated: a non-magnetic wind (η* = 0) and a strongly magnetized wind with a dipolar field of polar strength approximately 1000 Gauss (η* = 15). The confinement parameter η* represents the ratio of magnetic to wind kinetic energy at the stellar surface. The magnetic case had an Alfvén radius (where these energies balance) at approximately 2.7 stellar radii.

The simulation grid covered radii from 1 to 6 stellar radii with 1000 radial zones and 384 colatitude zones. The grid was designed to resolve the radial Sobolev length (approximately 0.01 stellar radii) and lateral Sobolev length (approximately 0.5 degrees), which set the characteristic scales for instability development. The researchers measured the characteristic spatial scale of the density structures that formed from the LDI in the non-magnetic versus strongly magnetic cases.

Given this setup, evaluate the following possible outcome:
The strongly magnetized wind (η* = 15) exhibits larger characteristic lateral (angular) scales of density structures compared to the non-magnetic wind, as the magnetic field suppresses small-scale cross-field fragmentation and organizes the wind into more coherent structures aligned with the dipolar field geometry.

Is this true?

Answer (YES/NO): YES